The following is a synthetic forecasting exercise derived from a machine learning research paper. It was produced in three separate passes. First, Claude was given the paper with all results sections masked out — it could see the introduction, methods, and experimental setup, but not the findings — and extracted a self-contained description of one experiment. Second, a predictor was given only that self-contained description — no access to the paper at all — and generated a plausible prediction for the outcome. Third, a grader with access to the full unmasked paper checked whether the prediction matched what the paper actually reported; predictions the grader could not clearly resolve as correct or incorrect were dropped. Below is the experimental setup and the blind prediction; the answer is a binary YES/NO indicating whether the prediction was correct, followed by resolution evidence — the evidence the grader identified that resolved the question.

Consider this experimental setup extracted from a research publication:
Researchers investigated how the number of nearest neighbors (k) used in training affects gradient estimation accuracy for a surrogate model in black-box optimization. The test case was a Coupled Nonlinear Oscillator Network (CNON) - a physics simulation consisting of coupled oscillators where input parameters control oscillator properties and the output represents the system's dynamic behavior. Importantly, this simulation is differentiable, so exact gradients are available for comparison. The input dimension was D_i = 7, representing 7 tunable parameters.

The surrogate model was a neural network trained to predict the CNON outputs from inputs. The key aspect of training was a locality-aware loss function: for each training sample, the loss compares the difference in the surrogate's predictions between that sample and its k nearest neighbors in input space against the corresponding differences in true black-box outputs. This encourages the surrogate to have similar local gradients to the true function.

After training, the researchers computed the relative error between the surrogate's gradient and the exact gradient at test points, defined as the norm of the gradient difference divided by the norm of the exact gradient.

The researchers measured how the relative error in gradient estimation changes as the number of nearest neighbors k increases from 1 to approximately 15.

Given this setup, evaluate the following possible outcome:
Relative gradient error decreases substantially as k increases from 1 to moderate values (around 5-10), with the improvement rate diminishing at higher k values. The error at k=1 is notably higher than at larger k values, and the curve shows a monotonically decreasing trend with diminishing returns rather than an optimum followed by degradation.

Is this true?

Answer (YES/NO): NO